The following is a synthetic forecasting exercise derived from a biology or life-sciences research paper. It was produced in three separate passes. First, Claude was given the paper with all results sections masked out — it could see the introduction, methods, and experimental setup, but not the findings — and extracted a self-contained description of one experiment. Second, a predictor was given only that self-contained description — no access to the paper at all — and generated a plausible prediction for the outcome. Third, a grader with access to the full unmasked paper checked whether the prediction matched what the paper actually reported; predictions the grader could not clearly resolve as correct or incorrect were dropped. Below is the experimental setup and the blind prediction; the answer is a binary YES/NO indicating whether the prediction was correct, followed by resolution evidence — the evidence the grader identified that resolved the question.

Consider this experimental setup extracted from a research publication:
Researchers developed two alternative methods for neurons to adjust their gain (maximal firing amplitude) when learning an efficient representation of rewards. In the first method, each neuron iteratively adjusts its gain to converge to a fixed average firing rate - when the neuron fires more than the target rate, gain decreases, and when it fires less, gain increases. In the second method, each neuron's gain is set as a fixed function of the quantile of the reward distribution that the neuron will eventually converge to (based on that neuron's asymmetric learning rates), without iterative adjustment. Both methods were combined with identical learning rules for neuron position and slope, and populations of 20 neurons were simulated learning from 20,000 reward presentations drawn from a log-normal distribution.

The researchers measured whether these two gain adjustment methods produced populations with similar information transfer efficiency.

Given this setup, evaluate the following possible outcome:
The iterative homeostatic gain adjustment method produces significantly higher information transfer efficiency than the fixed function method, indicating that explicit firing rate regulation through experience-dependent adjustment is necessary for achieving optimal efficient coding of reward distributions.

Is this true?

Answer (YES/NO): NO